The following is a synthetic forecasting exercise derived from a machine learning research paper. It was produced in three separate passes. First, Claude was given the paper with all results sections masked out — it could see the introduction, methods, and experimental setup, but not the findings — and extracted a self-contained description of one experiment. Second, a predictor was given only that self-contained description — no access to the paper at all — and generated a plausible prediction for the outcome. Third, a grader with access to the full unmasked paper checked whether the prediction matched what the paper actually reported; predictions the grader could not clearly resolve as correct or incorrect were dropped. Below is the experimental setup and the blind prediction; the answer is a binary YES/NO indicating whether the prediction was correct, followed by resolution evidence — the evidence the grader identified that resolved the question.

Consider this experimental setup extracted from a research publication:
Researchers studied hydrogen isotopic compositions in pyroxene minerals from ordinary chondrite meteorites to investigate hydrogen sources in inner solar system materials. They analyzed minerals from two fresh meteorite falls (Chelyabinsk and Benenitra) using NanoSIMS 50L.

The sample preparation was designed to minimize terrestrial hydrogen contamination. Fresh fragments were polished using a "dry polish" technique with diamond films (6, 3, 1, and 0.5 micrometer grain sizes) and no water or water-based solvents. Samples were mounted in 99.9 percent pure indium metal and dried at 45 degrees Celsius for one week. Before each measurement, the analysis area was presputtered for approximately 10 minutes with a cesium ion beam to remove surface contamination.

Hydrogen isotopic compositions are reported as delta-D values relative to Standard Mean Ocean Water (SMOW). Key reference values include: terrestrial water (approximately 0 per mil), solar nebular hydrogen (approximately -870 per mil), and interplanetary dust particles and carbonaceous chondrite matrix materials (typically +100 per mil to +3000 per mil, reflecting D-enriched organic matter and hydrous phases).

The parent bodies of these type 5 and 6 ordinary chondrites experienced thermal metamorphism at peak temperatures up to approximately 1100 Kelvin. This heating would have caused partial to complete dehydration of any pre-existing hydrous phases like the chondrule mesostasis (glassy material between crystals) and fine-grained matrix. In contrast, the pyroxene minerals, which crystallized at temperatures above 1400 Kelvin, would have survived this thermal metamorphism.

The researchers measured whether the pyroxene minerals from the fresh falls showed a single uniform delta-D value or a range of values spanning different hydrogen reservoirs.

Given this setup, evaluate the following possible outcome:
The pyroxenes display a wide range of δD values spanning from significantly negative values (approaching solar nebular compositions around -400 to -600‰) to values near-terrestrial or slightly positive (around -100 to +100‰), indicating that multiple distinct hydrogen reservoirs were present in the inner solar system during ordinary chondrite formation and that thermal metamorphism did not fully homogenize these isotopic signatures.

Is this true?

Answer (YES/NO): YES